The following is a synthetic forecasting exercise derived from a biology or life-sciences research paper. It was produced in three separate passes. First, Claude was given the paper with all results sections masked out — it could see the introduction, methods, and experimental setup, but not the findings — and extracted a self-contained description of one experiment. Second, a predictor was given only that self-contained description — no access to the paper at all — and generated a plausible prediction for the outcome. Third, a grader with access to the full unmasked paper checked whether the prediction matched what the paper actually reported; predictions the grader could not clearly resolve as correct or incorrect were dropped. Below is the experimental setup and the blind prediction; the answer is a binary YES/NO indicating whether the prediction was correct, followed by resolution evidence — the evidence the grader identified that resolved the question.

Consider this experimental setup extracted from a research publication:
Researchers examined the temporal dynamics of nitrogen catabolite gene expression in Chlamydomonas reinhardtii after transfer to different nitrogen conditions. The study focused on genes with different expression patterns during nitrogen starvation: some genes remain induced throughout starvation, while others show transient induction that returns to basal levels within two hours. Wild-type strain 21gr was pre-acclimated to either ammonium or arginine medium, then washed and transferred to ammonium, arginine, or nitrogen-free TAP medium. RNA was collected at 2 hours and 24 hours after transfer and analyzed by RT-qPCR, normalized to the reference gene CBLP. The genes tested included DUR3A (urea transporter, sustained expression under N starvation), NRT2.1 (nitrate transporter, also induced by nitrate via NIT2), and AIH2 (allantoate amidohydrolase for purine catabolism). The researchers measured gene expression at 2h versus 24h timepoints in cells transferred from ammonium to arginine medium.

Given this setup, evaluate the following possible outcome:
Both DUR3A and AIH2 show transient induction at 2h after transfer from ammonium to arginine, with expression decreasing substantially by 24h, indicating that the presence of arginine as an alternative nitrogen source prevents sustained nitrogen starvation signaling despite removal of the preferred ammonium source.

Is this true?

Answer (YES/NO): NO